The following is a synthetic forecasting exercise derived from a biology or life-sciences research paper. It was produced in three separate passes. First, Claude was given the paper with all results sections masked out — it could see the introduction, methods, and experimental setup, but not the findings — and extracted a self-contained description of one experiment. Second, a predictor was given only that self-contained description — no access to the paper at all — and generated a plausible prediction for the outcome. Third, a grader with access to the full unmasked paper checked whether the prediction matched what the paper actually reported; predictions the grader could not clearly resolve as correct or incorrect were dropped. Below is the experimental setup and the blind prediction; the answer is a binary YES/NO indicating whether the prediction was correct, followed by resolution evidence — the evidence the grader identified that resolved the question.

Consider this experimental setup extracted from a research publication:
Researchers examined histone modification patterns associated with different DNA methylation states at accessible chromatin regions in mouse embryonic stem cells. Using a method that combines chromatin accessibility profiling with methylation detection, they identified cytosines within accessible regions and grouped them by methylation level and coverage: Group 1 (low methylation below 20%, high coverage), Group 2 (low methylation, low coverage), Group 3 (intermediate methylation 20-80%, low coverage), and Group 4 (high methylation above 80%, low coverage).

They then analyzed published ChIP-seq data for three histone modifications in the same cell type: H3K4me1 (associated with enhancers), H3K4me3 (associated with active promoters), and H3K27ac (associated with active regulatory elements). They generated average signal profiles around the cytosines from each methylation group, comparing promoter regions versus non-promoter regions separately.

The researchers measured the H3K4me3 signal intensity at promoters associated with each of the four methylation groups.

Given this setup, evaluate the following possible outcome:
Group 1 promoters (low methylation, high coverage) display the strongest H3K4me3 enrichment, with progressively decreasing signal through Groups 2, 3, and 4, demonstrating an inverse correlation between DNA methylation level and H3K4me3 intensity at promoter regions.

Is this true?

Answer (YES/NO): NO